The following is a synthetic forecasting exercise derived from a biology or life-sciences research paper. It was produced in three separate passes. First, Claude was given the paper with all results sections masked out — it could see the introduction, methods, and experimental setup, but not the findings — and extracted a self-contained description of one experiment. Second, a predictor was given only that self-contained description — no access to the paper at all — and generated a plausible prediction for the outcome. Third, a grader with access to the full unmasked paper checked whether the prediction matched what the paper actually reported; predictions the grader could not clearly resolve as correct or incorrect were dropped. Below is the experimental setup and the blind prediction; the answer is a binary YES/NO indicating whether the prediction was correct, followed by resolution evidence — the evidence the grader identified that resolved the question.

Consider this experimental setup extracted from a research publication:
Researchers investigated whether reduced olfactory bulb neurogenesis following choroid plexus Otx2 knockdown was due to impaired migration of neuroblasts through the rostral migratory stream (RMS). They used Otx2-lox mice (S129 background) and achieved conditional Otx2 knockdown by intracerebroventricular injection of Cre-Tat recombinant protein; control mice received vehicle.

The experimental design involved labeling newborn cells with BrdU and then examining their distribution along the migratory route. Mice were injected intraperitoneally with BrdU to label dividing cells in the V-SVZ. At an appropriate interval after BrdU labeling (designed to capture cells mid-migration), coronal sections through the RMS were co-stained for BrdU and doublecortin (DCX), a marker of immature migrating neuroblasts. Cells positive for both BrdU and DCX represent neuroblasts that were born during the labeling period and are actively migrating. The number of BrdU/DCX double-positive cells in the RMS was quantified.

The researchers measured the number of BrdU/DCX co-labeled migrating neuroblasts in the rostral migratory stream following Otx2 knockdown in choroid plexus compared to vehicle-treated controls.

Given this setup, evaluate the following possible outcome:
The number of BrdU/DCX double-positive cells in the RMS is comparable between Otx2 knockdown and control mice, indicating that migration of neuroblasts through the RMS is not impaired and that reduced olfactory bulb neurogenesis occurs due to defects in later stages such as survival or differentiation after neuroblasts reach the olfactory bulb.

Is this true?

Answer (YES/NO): NO